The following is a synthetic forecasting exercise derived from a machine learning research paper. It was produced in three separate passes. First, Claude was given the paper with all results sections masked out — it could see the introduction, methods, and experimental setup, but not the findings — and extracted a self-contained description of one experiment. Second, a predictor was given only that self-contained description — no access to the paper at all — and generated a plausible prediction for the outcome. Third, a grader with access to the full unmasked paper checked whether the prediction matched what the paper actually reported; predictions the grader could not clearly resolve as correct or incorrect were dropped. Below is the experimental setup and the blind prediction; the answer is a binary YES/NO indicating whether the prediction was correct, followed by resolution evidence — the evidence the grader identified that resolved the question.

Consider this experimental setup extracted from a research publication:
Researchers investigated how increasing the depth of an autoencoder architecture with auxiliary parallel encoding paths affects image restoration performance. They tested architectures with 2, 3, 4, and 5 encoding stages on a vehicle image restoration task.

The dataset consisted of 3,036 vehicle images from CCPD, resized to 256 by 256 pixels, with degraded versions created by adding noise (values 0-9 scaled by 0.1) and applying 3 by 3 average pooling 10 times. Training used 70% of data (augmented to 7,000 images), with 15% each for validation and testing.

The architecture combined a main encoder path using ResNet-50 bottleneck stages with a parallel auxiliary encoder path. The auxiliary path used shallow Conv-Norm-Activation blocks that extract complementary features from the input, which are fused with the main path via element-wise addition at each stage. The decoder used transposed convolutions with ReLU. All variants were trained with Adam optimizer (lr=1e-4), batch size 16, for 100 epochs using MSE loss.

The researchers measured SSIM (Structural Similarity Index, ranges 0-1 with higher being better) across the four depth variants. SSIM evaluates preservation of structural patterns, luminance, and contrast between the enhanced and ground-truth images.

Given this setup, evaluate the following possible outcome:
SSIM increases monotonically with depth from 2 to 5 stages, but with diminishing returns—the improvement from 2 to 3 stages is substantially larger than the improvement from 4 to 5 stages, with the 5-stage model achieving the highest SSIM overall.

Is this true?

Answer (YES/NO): NO